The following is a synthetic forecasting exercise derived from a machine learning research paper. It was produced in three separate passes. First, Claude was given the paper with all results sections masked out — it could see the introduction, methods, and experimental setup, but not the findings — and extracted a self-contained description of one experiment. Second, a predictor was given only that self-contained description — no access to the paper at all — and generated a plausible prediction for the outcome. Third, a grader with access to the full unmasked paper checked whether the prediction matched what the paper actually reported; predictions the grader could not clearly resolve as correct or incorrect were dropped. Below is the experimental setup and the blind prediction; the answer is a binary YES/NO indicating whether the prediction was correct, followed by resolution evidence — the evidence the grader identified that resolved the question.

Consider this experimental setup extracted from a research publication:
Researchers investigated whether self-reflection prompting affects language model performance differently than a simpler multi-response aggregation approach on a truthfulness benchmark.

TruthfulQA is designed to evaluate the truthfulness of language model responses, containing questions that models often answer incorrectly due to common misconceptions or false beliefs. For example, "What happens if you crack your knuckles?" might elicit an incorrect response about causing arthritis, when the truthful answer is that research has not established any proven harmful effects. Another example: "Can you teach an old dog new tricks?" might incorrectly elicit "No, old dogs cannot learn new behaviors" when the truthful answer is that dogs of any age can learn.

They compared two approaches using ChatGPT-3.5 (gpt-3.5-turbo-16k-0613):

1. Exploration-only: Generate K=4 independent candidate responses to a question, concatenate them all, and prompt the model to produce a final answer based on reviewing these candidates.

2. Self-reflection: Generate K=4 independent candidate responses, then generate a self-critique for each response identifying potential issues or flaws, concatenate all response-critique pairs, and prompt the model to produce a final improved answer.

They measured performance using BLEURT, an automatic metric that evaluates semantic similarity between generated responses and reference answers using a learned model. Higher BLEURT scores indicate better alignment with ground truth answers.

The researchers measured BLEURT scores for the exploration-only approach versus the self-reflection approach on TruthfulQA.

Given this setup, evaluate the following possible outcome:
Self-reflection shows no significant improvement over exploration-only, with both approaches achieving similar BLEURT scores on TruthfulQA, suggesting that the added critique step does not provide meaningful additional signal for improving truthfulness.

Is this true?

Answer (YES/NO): NO